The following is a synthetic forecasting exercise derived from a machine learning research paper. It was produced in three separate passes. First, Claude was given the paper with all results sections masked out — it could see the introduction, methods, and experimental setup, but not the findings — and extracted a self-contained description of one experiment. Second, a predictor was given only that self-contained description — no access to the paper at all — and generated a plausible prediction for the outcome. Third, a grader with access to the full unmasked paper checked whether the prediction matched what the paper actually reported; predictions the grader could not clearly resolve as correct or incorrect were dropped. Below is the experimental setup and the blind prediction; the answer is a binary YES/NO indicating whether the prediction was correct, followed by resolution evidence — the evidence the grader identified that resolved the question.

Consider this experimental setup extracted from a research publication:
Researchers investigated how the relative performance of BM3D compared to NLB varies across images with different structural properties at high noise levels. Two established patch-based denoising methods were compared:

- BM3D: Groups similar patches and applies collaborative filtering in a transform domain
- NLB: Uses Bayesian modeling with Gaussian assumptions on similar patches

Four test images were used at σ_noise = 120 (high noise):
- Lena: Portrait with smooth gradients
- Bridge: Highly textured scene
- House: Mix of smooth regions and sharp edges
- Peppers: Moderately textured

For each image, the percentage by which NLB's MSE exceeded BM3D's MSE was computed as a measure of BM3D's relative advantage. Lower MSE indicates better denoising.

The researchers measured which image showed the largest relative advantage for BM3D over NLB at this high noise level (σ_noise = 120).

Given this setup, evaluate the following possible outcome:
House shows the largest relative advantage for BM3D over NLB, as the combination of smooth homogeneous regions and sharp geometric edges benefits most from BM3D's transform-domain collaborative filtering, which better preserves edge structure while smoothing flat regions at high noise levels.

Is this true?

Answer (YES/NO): YES